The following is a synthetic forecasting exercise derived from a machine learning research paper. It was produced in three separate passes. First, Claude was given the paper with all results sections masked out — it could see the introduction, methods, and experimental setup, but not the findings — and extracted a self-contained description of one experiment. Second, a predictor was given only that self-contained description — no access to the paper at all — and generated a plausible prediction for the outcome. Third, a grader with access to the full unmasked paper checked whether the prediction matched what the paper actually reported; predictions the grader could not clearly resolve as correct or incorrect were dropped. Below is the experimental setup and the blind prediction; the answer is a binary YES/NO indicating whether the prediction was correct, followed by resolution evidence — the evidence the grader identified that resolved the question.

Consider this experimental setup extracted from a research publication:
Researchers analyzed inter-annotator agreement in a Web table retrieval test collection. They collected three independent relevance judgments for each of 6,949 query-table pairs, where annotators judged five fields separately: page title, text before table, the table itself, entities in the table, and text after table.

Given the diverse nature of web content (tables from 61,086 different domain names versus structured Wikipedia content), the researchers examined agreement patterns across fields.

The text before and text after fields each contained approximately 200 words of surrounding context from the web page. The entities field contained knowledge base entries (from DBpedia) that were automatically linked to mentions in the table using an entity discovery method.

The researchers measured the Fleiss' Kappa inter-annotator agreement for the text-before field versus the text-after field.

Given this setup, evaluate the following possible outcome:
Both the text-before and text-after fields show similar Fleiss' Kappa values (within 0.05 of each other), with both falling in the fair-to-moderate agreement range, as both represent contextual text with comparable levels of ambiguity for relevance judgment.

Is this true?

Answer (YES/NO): YES